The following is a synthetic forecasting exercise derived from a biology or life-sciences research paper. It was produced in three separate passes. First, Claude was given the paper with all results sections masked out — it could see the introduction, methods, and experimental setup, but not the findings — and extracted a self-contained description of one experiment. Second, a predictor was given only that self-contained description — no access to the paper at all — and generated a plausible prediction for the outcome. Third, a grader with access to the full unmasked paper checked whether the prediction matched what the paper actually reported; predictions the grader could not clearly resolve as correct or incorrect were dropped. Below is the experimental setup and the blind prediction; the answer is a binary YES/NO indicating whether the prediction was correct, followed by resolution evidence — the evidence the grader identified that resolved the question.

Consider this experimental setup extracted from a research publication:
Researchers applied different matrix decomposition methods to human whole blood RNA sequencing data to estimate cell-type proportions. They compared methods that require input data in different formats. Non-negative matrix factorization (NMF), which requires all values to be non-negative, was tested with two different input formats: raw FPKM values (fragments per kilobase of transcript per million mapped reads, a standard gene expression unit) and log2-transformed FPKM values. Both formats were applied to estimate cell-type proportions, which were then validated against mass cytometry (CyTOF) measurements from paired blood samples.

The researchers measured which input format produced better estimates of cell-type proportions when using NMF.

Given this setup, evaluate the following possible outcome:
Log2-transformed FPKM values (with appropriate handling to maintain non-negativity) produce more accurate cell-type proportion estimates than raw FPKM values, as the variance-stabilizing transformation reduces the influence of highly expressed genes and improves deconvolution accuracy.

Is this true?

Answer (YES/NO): YES